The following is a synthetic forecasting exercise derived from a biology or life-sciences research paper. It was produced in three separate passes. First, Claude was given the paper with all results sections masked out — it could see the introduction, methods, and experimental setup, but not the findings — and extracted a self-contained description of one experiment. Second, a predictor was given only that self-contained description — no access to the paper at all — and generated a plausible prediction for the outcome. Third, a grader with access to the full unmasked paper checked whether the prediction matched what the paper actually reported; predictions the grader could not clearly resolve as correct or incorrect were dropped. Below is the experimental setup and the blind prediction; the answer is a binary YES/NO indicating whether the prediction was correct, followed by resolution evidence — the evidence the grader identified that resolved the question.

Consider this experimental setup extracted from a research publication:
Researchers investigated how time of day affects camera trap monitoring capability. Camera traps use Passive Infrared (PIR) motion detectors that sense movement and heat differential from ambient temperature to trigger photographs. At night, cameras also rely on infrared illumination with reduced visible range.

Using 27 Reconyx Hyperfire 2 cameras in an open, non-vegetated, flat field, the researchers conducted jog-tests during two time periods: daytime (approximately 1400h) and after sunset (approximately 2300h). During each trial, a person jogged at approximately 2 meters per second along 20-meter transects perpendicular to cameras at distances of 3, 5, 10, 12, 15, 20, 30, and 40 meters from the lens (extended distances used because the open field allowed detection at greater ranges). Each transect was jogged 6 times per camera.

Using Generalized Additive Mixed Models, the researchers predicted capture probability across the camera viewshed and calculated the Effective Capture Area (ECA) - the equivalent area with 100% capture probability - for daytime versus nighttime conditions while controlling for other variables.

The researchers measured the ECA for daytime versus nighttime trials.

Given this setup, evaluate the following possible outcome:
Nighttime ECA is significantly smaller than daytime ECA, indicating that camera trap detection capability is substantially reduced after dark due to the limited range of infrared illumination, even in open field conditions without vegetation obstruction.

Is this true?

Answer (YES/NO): YES